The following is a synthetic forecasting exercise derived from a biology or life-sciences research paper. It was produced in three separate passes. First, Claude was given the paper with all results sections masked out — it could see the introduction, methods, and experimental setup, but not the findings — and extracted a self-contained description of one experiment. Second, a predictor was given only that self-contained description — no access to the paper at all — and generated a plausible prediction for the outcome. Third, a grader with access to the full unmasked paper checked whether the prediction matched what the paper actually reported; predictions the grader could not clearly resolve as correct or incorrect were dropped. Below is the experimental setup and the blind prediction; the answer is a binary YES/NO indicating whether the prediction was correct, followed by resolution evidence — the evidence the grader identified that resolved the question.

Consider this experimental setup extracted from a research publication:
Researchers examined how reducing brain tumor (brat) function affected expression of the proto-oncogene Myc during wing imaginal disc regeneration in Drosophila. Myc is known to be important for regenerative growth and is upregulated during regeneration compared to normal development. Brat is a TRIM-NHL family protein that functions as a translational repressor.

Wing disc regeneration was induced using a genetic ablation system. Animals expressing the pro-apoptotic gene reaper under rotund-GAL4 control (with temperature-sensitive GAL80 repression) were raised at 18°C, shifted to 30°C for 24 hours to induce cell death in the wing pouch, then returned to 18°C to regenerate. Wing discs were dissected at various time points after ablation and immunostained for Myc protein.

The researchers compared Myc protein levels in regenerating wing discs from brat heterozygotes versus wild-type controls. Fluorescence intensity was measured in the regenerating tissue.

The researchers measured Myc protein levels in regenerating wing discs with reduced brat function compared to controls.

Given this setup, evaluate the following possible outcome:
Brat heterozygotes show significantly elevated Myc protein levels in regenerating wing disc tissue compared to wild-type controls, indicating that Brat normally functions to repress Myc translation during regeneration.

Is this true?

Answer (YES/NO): YES